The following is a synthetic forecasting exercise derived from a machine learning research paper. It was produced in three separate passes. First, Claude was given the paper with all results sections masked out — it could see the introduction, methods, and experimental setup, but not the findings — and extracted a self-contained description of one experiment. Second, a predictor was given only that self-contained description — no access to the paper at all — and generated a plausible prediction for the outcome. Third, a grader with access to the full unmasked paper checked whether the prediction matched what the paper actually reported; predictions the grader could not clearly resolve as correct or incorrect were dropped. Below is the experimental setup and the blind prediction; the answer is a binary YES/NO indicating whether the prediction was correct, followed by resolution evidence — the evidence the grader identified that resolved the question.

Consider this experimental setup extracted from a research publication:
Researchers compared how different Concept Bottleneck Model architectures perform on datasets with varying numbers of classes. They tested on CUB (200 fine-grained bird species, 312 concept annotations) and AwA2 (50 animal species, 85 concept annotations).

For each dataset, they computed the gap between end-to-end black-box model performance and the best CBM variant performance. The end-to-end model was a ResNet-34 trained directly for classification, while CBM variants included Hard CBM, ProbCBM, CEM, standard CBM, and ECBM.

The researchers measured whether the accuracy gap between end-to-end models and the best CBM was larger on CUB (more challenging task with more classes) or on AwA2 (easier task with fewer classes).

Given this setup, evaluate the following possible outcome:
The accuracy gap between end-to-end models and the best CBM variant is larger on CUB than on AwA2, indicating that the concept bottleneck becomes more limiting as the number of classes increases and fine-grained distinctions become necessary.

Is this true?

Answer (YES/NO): NO